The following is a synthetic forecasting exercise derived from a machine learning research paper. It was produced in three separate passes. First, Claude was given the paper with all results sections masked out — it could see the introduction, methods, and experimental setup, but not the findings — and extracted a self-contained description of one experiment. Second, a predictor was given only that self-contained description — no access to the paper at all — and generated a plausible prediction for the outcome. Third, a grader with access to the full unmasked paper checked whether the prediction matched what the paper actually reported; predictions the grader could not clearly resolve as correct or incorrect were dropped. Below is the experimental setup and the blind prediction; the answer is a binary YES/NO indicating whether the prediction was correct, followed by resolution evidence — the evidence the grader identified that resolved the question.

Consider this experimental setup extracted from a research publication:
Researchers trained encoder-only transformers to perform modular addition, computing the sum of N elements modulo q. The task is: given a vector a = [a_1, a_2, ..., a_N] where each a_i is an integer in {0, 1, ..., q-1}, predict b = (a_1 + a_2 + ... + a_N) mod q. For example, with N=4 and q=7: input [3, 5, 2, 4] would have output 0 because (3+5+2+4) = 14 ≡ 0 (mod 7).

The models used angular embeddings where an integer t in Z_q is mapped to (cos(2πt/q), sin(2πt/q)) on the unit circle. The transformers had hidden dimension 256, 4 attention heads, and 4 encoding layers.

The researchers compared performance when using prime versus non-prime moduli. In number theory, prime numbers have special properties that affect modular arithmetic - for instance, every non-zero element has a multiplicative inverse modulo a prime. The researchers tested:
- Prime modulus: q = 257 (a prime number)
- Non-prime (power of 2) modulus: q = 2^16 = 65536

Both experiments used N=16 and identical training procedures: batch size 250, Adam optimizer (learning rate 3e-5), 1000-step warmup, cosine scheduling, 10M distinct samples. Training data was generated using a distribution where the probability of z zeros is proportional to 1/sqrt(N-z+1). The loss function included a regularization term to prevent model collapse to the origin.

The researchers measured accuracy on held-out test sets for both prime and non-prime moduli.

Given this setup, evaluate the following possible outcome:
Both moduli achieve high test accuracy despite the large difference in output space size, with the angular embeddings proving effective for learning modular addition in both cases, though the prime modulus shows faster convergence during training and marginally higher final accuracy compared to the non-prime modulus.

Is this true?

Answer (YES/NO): NO